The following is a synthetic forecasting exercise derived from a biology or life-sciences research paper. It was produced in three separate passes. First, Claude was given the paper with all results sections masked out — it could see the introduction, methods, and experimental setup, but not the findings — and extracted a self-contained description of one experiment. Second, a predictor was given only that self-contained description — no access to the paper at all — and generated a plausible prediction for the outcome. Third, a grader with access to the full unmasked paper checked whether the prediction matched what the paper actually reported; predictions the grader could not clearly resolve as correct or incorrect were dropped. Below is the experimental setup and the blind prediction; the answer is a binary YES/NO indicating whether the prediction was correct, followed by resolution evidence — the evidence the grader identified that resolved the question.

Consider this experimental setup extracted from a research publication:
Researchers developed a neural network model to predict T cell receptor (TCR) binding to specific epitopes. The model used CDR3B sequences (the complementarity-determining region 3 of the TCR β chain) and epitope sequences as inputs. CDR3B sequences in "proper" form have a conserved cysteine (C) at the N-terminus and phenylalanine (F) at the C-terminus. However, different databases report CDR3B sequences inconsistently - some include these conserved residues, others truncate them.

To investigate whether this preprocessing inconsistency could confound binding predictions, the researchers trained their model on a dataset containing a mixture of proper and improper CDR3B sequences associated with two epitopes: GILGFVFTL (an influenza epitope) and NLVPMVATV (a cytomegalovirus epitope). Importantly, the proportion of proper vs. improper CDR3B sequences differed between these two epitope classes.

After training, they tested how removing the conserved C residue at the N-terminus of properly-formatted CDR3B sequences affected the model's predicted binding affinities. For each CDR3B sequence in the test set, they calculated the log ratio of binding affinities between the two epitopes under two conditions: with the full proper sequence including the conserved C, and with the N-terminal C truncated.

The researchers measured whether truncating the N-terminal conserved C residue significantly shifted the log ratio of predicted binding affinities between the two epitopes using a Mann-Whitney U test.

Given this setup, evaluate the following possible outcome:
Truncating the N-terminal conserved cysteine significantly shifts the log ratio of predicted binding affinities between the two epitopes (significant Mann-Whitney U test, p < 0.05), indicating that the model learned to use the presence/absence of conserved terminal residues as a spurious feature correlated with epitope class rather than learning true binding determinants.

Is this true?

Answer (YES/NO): YES